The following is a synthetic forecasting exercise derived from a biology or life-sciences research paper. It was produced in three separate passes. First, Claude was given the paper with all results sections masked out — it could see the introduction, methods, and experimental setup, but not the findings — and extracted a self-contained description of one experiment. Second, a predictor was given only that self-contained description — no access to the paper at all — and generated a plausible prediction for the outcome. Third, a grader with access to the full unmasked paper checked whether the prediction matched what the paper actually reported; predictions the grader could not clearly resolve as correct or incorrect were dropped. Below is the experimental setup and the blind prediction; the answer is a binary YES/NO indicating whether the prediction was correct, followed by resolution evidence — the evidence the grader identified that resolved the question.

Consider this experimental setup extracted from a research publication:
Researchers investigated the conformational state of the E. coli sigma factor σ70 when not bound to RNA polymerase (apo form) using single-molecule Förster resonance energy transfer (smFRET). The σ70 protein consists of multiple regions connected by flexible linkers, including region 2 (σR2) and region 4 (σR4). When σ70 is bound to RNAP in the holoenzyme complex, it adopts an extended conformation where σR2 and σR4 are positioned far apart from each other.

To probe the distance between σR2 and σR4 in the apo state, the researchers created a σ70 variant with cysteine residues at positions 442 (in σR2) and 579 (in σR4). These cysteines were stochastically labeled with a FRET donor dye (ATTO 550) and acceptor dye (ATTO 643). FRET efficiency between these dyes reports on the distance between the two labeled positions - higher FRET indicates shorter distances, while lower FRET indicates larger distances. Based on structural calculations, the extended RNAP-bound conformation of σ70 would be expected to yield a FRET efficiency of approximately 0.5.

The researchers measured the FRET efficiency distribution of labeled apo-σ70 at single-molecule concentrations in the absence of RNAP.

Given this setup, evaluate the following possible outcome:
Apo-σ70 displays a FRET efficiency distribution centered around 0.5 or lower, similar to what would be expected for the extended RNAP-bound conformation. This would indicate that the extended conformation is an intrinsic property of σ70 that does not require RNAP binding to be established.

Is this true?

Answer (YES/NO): NO